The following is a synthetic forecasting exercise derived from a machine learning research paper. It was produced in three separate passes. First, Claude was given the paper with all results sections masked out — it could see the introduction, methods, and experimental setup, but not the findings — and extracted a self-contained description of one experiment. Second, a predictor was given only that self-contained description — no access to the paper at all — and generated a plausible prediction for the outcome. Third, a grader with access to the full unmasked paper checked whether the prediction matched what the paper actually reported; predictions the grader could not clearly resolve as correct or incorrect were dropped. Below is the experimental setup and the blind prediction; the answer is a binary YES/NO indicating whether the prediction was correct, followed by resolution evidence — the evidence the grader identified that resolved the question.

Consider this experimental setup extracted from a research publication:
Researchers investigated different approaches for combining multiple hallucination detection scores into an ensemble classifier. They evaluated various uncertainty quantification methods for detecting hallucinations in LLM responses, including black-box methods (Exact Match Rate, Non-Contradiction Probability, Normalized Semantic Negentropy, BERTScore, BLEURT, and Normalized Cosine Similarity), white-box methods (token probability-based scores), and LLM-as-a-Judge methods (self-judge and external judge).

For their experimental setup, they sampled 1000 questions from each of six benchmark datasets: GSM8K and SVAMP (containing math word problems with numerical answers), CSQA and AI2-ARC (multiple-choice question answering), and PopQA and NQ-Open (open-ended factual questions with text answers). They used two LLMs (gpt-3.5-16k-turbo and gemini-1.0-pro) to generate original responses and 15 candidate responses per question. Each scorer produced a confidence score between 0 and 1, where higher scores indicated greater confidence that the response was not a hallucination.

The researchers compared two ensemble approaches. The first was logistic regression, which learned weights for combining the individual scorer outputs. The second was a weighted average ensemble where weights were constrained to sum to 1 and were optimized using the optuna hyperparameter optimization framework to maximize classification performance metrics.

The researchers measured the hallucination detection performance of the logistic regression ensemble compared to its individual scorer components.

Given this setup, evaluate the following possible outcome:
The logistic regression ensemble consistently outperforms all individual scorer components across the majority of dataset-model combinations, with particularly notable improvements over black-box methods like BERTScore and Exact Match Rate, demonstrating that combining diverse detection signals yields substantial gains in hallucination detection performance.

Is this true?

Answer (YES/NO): NO